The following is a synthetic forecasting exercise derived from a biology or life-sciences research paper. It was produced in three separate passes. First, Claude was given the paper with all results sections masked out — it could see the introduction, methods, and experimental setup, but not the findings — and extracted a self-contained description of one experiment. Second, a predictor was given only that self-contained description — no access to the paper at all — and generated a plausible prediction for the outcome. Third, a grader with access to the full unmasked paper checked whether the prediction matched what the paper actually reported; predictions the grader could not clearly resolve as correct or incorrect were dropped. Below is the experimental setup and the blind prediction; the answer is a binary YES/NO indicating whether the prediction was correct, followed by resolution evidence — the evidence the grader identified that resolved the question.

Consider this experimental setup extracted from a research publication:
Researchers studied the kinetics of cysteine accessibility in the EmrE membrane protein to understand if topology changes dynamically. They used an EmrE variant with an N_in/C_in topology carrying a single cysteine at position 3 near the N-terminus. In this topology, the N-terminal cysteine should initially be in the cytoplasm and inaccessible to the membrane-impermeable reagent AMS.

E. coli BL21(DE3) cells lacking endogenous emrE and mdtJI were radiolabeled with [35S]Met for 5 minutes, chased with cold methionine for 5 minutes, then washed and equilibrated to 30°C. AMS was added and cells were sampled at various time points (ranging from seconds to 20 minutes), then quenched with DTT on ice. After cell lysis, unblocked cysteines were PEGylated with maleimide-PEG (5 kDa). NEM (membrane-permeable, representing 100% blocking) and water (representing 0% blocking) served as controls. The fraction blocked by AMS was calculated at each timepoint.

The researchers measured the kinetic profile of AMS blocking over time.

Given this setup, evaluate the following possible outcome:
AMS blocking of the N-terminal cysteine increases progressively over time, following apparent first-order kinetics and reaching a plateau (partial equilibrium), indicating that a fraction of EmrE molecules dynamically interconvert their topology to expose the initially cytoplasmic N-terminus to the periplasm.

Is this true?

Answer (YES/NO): YES